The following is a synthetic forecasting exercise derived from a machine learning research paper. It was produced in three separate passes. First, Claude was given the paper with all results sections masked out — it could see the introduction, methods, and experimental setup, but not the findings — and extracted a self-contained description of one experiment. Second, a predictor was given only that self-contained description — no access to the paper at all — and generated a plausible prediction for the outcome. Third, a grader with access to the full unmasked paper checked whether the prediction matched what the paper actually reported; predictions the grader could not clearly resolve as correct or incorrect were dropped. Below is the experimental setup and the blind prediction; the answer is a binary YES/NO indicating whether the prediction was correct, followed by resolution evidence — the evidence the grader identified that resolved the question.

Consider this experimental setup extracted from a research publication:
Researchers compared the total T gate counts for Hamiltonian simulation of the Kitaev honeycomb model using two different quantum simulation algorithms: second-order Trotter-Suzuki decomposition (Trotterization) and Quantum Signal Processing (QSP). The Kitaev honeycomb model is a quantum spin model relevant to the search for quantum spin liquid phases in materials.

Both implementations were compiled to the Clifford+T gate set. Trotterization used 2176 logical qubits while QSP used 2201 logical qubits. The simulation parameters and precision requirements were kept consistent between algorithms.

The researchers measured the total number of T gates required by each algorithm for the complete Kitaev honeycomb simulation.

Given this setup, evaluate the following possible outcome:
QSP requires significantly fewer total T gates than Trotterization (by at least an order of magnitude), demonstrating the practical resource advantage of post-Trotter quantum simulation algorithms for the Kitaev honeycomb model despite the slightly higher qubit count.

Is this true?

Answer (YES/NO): YES